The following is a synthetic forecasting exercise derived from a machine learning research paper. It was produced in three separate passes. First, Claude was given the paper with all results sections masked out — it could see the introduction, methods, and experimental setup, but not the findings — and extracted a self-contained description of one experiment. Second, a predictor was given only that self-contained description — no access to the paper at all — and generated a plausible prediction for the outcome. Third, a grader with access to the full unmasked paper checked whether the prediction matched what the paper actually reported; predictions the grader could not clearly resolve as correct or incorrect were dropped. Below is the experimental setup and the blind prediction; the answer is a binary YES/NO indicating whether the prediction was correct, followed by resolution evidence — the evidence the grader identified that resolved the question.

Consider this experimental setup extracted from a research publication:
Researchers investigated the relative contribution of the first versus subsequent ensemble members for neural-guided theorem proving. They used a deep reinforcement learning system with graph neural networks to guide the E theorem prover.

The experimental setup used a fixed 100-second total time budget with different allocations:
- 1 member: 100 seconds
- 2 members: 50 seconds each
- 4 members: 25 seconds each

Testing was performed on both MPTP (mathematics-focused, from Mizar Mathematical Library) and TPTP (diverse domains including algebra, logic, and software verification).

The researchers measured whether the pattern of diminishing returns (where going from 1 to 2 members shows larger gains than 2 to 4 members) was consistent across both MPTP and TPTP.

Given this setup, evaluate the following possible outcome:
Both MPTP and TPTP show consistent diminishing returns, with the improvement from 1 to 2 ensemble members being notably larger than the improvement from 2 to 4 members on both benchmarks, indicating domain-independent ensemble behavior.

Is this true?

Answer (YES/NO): YES